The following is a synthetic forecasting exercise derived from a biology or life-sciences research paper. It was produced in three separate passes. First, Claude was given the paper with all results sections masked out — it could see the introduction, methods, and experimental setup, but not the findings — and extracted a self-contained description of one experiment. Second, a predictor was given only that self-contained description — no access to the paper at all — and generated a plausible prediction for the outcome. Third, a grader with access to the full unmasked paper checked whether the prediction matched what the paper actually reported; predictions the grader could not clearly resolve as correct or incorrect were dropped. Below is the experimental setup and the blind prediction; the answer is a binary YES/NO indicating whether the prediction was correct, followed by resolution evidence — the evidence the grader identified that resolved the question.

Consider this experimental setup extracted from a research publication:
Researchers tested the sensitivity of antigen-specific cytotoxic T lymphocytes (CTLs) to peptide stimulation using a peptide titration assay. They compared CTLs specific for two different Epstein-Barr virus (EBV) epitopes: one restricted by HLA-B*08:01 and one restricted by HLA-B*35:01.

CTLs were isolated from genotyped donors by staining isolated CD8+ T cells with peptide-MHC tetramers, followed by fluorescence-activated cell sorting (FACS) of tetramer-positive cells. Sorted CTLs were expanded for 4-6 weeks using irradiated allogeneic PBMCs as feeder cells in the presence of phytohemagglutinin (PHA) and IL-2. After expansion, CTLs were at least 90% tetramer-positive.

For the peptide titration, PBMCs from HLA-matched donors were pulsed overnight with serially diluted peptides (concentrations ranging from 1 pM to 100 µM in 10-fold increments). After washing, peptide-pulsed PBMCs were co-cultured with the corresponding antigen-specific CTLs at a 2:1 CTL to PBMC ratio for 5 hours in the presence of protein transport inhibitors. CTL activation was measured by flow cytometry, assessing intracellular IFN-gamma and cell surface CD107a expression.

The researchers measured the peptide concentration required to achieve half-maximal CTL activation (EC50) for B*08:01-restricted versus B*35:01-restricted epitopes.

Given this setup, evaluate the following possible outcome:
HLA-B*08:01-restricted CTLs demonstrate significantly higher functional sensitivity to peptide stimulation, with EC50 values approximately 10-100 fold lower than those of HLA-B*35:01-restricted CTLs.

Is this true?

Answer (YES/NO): NO